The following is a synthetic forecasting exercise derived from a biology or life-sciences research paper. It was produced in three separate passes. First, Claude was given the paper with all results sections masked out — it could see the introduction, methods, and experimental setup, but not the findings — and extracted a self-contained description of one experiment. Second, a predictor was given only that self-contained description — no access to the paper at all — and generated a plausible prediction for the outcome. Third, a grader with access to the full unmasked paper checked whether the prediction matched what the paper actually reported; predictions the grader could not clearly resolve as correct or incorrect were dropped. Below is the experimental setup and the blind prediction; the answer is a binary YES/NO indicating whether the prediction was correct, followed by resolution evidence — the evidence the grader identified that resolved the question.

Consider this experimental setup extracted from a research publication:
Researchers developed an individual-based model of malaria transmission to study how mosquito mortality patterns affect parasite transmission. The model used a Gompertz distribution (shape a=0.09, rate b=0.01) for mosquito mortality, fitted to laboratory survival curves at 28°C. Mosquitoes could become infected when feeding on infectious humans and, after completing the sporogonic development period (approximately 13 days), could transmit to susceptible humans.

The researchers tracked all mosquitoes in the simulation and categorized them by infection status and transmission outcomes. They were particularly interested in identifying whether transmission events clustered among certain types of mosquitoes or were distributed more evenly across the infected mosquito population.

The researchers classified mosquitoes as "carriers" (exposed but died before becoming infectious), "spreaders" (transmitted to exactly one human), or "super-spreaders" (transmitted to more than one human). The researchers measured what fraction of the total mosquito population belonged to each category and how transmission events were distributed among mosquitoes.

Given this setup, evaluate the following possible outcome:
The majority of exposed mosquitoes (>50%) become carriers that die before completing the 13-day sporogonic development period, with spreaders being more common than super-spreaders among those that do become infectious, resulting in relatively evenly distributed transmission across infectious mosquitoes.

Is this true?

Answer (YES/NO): NO